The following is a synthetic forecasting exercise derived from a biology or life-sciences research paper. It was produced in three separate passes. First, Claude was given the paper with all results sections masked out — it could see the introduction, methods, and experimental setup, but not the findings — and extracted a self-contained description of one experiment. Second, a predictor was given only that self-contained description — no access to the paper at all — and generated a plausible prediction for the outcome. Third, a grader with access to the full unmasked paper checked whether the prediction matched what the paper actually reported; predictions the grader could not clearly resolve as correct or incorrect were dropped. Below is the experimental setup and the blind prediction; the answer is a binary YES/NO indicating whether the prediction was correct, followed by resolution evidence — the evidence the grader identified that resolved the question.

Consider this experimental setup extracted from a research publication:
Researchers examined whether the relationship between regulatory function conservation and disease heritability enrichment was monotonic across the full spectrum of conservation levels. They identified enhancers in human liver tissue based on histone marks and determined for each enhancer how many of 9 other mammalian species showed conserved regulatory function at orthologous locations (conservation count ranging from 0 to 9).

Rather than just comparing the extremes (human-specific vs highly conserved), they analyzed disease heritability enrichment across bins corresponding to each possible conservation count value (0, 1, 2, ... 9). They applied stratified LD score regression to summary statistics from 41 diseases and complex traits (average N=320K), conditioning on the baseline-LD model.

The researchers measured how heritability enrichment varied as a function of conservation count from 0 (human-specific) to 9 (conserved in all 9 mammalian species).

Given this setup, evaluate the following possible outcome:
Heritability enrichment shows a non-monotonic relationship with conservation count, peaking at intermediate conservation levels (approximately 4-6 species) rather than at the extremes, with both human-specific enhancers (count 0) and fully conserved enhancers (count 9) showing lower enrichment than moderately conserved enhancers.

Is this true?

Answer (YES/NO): NO